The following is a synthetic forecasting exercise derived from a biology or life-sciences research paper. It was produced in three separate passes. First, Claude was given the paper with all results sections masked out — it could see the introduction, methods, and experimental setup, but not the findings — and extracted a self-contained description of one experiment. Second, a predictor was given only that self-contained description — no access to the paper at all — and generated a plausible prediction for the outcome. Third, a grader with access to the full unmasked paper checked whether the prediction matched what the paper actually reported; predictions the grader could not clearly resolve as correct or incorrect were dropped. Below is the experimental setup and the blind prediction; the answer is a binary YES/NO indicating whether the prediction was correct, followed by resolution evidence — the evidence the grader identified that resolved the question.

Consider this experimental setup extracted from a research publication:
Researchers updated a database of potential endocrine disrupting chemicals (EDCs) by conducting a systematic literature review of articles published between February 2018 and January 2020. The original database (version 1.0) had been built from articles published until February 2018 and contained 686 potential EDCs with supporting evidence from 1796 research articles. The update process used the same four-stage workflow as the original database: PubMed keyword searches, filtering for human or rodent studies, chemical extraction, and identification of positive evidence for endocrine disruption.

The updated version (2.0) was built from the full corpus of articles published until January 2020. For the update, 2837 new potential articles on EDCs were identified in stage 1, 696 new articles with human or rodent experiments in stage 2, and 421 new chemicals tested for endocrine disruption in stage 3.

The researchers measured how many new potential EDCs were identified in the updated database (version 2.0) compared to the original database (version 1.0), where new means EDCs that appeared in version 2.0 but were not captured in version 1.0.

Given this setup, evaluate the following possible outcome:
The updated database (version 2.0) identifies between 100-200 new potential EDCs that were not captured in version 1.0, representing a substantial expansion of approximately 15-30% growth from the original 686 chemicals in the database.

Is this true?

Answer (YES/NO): YES